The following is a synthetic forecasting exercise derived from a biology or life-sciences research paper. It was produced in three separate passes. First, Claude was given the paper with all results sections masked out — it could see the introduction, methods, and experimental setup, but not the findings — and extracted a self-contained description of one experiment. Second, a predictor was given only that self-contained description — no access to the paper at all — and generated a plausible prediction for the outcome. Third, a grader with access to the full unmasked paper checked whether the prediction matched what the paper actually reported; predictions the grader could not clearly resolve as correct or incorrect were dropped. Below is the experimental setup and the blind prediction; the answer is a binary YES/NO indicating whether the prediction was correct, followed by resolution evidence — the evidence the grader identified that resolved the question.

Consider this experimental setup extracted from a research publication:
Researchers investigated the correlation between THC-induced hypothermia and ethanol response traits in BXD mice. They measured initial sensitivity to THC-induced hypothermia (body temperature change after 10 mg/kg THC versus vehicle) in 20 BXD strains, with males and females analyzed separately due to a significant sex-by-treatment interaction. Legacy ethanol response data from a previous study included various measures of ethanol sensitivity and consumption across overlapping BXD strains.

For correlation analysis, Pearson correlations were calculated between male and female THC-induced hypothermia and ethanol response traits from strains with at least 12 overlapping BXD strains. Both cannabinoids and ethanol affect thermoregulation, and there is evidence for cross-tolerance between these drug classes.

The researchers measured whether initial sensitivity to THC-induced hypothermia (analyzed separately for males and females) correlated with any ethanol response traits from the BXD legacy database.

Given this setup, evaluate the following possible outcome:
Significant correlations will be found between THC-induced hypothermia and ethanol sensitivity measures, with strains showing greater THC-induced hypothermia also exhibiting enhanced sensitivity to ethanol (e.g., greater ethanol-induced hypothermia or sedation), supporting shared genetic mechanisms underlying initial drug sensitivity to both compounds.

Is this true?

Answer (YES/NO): NO